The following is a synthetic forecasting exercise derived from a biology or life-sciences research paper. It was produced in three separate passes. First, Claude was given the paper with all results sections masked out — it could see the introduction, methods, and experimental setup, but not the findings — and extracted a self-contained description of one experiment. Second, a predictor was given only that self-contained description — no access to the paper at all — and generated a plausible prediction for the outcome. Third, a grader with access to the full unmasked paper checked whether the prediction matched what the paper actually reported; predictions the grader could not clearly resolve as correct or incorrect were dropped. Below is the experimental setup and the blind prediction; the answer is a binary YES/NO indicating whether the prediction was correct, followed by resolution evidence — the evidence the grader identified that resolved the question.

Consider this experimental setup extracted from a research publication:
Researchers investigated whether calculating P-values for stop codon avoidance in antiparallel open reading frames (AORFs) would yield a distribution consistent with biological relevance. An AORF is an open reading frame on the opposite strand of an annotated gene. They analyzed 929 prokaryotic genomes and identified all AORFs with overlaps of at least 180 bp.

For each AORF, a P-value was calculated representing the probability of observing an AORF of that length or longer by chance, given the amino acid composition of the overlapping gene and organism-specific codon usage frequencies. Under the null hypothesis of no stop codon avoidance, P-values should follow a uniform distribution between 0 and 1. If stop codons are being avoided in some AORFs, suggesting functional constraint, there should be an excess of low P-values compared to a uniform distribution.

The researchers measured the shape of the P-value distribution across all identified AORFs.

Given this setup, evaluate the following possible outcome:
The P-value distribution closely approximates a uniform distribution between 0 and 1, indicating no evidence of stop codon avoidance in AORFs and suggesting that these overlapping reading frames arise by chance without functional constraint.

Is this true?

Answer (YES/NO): NO